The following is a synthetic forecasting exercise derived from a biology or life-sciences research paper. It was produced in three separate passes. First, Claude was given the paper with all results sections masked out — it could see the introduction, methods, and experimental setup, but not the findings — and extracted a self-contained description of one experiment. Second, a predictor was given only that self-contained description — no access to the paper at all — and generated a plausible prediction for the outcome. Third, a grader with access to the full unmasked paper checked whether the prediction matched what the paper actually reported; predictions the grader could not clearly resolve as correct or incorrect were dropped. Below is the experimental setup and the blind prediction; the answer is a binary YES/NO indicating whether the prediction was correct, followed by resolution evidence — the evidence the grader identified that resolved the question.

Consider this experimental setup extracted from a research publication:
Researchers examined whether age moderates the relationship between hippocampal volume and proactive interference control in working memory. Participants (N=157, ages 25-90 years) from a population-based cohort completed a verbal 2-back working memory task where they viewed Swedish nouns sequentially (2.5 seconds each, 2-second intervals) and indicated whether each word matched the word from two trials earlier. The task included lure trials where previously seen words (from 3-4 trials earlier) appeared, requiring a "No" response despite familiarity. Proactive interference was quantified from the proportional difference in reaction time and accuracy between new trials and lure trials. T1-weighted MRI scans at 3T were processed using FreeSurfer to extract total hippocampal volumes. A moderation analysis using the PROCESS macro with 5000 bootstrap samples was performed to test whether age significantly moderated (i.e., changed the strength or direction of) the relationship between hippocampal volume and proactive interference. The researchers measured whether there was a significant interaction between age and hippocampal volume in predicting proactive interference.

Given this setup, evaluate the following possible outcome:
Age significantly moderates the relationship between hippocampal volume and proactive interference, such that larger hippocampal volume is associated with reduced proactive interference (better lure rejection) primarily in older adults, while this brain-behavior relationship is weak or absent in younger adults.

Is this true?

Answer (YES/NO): NO